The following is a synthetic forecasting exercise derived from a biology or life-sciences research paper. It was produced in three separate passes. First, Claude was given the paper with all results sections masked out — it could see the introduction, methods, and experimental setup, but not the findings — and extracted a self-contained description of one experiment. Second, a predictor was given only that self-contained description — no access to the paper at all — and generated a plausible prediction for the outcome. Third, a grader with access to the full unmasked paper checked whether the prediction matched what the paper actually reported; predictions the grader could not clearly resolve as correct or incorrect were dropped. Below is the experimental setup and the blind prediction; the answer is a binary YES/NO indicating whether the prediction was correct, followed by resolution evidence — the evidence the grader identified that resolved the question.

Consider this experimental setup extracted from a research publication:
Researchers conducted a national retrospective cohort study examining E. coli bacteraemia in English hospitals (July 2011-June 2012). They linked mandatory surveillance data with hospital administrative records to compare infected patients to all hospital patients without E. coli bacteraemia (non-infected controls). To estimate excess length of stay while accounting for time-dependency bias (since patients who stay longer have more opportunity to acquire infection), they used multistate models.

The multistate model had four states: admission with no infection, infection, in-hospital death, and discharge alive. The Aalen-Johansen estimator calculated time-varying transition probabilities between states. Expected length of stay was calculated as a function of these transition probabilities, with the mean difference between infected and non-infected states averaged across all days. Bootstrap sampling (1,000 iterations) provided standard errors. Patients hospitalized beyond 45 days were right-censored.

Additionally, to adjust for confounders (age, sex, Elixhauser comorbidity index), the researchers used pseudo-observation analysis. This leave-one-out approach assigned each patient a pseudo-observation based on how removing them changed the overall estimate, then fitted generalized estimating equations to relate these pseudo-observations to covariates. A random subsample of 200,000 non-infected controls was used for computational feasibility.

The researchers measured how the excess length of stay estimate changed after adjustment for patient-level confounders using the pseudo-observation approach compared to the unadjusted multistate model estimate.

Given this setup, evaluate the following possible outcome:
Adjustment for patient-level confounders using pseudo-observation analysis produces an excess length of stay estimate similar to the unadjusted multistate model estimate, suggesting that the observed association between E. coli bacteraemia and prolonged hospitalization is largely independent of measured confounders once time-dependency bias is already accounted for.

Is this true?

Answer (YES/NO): NO